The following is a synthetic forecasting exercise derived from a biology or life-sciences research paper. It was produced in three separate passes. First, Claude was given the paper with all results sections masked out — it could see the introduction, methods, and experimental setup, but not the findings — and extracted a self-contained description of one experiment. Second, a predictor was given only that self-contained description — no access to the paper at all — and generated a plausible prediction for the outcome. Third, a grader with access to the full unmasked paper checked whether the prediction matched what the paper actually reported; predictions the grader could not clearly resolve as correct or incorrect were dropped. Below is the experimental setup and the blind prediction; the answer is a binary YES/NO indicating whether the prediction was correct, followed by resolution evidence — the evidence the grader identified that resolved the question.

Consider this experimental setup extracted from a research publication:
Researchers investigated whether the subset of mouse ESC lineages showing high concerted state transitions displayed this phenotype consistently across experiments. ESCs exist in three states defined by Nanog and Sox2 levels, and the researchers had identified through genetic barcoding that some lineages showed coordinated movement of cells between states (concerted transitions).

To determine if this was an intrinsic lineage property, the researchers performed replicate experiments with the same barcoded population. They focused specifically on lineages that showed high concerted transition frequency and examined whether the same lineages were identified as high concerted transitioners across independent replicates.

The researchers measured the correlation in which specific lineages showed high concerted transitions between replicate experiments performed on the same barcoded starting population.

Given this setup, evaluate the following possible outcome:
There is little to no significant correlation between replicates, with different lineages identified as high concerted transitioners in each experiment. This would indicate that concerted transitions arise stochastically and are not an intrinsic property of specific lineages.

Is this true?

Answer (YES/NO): NO